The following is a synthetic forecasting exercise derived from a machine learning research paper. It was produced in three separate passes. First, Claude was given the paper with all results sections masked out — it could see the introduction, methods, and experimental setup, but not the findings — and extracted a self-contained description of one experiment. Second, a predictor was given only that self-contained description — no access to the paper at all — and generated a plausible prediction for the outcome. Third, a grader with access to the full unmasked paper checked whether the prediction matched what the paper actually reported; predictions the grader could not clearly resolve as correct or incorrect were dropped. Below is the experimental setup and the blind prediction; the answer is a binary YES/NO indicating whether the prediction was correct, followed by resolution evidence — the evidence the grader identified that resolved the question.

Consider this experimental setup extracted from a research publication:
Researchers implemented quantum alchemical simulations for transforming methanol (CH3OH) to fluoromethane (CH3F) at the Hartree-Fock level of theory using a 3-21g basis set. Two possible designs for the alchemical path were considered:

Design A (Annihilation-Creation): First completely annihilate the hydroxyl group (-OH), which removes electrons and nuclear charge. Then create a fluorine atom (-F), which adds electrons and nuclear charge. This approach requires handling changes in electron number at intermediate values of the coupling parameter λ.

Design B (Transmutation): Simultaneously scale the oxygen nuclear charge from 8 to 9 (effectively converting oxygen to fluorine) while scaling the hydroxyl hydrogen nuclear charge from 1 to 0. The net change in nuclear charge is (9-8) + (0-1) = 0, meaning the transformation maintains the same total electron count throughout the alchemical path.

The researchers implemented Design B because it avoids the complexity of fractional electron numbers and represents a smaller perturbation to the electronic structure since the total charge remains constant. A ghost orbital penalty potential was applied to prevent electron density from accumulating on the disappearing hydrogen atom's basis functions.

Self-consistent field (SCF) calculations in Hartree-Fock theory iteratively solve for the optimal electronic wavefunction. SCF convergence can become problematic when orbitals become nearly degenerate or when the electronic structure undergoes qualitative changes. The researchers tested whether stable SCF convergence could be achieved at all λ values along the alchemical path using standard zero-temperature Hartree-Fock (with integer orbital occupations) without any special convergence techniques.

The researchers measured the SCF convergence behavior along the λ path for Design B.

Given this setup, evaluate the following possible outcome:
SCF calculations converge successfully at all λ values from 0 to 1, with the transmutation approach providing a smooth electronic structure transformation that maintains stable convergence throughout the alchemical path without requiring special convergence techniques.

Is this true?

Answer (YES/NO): YES